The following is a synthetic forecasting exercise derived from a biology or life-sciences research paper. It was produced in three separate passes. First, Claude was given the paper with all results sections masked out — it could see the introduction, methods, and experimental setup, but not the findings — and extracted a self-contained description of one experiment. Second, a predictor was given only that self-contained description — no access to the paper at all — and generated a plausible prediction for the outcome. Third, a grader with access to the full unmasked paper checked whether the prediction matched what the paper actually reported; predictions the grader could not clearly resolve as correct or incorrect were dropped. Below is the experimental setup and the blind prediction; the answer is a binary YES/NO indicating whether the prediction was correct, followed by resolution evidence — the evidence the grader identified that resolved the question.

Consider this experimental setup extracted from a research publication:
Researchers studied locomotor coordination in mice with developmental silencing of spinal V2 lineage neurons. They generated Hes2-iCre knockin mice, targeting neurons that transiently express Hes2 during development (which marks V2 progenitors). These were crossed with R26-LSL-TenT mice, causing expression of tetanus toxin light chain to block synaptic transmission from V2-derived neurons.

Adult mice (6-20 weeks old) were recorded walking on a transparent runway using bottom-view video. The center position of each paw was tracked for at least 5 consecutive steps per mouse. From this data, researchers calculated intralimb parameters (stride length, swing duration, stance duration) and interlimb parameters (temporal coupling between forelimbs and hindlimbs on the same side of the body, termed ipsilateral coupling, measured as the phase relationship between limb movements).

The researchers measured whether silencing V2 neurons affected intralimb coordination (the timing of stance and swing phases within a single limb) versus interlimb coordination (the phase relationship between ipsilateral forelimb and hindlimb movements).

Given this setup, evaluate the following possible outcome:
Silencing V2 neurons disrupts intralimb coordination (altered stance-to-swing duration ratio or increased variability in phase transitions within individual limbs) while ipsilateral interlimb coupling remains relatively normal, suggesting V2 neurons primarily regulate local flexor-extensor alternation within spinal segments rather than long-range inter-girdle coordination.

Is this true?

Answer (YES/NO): NO